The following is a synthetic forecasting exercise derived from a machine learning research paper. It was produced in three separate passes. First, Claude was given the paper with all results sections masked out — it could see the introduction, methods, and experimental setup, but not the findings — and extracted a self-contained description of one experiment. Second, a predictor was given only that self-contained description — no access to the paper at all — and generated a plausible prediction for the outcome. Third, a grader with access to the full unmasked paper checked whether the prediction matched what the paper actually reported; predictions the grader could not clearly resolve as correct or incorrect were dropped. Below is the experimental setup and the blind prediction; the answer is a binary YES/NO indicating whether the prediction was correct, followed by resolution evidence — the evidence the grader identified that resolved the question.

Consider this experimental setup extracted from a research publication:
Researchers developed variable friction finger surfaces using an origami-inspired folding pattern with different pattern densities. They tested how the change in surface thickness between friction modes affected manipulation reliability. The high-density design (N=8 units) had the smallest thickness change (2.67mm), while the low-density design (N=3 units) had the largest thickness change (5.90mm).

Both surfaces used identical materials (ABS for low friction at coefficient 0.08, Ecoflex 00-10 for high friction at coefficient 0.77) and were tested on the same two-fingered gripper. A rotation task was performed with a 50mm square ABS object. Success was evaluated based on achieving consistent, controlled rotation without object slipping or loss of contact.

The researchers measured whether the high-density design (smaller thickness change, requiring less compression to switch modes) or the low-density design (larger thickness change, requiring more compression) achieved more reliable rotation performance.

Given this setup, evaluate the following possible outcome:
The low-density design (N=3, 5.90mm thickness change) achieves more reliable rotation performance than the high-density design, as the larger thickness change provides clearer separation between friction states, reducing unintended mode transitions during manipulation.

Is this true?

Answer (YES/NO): NO